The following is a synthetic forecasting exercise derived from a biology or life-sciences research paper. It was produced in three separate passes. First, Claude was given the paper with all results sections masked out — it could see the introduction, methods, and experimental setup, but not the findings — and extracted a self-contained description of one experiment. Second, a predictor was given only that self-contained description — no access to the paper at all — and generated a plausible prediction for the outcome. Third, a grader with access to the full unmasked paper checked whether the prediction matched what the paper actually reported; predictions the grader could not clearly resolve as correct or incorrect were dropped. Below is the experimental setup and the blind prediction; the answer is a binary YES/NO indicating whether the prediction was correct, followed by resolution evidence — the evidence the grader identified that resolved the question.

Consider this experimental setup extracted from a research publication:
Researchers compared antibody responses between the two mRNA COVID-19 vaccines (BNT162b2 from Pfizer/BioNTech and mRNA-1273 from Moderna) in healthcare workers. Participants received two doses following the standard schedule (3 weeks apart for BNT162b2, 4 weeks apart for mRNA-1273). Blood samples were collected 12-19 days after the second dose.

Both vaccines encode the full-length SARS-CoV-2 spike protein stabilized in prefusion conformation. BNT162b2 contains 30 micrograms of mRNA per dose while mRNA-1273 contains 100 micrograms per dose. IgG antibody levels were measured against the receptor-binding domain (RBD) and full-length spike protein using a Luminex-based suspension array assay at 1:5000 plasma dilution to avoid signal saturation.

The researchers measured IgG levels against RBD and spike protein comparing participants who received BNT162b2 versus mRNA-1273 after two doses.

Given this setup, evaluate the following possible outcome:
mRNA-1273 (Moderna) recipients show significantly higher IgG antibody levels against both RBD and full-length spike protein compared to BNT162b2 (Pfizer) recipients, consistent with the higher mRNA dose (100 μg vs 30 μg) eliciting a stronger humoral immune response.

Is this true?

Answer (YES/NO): YES